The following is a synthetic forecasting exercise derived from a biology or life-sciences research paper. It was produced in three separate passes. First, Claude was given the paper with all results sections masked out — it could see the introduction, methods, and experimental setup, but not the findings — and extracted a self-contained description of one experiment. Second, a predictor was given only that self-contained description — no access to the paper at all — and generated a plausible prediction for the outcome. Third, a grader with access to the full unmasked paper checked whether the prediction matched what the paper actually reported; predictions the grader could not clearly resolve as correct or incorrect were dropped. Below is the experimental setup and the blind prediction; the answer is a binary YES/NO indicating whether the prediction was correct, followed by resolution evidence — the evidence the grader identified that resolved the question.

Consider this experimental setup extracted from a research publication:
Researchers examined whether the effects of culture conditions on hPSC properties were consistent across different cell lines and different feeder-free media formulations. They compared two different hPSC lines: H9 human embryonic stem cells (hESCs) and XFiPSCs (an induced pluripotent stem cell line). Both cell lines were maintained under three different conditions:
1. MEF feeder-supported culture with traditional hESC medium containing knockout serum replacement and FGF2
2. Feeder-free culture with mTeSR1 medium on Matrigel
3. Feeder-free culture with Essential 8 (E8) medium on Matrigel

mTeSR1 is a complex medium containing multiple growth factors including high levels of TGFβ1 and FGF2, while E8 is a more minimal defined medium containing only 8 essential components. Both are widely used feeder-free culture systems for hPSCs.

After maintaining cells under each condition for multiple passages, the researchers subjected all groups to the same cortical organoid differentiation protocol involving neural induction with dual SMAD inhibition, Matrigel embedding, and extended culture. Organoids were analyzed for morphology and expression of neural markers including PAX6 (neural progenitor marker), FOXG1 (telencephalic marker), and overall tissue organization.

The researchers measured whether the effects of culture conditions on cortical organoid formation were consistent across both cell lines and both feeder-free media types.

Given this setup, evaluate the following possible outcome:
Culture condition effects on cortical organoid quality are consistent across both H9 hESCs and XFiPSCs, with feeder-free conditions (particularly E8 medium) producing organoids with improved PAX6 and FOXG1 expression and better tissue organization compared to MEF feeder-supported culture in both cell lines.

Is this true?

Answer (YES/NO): NO